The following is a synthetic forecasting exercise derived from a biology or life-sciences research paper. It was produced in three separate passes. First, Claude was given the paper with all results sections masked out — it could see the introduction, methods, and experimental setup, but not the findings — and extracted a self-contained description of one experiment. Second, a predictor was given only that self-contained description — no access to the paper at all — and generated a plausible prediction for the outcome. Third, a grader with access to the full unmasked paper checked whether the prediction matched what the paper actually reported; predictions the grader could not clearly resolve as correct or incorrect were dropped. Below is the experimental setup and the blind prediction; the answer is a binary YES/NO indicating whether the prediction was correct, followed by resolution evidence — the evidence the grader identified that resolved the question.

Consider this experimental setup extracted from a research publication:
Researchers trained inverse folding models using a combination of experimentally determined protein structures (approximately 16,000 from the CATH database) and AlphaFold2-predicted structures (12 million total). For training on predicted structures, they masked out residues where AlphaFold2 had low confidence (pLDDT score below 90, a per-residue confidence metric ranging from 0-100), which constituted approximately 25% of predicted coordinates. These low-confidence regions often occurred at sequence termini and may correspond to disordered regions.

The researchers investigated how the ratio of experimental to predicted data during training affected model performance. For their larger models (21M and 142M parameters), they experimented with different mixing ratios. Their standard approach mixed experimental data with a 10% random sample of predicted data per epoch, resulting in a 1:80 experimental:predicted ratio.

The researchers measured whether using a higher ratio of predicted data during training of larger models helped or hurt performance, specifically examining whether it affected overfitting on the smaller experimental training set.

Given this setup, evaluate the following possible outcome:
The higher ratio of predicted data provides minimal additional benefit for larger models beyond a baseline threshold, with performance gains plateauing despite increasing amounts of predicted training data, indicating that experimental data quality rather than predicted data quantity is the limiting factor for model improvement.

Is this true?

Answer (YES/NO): NO